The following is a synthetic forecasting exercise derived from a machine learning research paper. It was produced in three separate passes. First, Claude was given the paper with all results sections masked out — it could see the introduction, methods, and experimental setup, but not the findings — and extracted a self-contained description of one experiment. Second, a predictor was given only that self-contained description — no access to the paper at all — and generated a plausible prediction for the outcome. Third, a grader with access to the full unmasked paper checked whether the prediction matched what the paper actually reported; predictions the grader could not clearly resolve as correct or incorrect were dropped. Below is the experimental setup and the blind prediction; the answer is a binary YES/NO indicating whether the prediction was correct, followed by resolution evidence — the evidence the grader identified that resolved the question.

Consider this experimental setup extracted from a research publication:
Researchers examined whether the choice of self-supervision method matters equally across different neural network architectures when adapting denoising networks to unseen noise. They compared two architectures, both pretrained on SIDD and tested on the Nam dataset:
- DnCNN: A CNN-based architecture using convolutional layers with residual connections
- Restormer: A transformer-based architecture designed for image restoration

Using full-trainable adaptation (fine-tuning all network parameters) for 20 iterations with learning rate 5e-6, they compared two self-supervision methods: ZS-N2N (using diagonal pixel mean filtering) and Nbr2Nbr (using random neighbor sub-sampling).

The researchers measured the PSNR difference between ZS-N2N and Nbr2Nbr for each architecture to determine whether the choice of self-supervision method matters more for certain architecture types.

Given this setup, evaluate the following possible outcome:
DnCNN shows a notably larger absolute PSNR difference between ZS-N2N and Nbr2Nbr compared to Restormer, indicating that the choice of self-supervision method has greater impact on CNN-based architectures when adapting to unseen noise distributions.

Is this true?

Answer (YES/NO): NO